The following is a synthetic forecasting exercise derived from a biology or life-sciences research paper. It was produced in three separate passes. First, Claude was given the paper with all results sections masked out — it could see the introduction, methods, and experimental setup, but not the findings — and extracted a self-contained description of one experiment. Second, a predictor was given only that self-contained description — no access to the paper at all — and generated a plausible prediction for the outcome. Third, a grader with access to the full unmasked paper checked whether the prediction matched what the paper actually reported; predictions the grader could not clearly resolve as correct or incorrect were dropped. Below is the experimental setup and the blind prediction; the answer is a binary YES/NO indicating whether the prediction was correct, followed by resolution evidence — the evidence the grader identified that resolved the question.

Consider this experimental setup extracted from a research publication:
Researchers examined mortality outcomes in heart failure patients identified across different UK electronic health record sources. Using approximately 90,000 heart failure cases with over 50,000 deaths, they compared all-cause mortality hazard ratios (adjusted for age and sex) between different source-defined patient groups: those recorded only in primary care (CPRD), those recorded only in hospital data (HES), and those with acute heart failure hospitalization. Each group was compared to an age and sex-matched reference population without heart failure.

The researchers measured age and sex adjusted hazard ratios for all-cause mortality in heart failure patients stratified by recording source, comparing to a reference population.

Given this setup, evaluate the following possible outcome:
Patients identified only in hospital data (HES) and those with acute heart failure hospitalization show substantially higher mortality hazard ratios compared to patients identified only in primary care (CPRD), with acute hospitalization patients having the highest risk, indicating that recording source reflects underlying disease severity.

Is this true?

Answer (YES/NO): NO